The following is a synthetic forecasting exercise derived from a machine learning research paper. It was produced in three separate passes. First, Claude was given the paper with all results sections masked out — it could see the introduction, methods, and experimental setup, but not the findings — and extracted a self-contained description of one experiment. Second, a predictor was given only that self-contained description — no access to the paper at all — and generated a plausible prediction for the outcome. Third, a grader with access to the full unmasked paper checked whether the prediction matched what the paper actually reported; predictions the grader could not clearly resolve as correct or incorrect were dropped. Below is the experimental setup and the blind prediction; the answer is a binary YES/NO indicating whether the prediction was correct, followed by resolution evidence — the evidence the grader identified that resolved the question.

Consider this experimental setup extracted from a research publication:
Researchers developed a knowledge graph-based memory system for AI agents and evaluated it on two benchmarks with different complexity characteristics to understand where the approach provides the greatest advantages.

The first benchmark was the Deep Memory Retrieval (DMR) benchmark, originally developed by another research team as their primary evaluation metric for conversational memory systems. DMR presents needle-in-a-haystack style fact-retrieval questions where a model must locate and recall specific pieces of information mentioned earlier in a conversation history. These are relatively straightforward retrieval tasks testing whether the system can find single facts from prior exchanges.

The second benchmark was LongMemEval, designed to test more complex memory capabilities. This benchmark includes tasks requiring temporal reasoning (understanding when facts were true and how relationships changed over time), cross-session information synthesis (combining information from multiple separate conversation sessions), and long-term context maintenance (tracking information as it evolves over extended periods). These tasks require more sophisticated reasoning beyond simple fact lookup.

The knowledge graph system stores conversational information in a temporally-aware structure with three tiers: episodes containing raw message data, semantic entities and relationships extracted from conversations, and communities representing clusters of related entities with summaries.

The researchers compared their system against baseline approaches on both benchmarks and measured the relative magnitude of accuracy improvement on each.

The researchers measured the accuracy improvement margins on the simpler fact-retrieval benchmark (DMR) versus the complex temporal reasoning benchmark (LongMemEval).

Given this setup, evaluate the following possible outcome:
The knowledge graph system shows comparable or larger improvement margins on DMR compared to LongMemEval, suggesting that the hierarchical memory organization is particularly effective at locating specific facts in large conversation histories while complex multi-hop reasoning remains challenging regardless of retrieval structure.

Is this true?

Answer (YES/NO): NO